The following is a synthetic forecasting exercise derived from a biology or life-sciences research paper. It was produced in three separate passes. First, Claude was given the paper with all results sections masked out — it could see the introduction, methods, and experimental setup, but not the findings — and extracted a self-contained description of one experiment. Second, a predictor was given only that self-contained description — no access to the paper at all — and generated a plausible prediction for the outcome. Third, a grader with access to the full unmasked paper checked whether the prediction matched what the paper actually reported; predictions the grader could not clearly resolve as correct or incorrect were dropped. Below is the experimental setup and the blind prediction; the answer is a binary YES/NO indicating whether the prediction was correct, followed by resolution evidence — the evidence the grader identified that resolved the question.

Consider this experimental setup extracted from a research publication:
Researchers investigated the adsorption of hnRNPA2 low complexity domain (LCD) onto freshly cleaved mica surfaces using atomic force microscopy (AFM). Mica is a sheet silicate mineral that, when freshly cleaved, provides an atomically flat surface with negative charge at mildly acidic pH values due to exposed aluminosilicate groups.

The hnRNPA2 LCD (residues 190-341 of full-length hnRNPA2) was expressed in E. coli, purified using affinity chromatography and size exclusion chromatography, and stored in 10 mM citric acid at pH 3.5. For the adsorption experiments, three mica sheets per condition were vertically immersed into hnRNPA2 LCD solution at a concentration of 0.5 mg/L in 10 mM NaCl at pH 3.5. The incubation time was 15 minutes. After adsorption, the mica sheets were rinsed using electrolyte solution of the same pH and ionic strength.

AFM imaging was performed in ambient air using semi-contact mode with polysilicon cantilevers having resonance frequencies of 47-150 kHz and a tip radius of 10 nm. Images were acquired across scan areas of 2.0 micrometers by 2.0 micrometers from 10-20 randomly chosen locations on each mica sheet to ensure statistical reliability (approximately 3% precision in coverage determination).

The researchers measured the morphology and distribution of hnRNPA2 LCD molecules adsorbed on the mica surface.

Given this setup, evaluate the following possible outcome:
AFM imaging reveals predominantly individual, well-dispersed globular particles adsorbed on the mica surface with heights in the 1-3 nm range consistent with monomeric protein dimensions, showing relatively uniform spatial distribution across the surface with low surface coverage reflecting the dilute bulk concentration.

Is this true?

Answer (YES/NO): NO